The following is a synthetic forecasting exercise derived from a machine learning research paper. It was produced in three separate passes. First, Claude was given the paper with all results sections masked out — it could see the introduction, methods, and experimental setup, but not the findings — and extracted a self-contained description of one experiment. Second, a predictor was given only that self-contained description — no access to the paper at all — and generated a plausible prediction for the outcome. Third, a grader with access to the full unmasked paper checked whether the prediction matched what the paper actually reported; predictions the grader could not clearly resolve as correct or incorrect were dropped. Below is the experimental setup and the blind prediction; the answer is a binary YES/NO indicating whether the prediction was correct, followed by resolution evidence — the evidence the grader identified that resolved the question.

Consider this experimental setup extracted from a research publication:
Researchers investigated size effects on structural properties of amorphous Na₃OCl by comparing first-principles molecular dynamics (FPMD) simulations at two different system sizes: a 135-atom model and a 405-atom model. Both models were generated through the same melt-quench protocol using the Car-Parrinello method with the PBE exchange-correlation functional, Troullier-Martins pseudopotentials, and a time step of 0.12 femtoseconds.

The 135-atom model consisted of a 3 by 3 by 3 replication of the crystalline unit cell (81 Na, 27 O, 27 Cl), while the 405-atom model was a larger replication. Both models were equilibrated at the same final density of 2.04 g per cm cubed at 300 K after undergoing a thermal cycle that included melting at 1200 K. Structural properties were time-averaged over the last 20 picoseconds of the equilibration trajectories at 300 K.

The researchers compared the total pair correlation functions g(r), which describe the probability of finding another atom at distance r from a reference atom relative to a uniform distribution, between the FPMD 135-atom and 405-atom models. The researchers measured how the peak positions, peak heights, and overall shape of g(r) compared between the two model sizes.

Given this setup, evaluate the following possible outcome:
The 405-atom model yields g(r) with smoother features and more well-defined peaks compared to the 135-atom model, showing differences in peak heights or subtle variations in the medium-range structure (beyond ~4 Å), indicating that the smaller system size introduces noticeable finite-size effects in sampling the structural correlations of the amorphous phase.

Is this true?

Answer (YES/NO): NO